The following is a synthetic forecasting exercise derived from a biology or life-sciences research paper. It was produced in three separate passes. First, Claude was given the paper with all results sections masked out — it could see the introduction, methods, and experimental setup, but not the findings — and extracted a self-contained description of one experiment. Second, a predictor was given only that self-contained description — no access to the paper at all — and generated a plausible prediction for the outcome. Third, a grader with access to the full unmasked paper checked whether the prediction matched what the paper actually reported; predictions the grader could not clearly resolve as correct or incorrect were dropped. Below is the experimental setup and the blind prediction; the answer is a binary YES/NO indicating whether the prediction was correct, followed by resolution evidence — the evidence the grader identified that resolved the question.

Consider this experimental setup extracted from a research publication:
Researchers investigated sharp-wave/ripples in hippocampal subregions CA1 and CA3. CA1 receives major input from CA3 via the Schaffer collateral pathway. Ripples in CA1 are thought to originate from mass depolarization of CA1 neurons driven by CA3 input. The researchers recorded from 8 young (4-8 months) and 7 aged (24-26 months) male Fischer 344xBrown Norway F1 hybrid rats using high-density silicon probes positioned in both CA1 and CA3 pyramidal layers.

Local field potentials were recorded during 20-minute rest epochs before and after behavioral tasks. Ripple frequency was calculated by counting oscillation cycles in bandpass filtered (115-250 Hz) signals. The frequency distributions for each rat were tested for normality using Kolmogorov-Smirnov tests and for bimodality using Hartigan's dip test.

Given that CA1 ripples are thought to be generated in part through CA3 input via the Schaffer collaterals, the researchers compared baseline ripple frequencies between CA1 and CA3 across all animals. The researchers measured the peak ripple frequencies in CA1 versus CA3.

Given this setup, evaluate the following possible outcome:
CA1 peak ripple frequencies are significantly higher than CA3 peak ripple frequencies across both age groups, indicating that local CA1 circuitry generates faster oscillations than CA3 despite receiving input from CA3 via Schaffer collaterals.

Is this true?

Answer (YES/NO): YES